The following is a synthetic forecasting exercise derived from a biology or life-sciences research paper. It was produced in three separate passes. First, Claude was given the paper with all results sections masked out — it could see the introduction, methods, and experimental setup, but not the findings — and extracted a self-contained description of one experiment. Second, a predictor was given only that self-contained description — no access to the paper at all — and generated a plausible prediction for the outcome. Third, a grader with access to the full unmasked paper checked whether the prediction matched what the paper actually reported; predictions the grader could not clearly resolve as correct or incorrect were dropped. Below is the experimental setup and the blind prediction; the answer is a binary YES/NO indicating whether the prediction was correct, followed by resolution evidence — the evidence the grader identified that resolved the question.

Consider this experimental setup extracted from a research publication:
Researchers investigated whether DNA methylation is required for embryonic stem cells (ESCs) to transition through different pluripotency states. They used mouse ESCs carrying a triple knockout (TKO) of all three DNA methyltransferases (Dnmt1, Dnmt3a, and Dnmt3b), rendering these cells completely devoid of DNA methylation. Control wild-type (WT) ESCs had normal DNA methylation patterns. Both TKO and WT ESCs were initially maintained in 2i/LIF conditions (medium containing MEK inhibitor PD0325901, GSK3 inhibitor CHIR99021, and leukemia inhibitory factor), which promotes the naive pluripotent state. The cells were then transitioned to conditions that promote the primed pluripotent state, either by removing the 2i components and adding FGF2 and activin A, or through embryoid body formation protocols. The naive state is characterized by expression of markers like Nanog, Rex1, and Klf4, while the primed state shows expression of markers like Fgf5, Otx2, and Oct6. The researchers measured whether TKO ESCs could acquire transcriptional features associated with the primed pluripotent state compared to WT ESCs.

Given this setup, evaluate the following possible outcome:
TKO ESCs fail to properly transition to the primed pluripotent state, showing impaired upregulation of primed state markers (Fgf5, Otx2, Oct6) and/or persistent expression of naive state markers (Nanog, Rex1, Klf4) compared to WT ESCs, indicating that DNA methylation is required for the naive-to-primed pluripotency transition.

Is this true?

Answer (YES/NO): NO